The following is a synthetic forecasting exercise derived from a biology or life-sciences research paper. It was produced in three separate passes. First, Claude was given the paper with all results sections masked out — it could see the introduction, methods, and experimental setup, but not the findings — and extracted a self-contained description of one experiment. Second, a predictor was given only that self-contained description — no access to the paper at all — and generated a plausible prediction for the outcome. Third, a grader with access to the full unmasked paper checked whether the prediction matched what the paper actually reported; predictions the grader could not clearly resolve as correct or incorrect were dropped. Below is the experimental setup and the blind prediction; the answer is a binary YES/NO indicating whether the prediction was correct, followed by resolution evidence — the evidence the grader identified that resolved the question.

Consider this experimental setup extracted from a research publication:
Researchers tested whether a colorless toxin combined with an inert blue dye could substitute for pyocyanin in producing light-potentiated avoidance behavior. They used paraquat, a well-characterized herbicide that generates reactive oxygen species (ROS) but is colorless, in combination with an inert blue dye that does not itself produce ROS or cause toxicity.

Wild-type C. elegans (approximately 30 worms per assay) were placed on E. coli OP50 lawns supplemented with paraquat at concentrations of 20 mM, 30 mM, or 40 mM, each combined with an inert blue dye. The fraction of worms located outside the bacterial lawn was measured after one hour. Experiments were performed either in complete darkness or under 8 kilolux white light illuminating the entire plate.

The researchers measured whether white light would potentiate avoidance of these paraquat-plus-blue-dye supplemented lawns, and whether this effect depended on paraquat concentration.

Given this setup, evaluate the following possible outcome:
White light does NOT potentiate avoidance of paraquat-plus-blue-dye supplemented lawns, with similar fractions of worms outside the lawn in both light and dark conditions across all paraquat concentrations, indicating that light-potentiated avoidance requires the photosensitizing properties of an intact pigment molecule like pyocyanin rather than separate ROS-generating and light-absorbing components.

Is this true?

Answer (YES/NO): NO